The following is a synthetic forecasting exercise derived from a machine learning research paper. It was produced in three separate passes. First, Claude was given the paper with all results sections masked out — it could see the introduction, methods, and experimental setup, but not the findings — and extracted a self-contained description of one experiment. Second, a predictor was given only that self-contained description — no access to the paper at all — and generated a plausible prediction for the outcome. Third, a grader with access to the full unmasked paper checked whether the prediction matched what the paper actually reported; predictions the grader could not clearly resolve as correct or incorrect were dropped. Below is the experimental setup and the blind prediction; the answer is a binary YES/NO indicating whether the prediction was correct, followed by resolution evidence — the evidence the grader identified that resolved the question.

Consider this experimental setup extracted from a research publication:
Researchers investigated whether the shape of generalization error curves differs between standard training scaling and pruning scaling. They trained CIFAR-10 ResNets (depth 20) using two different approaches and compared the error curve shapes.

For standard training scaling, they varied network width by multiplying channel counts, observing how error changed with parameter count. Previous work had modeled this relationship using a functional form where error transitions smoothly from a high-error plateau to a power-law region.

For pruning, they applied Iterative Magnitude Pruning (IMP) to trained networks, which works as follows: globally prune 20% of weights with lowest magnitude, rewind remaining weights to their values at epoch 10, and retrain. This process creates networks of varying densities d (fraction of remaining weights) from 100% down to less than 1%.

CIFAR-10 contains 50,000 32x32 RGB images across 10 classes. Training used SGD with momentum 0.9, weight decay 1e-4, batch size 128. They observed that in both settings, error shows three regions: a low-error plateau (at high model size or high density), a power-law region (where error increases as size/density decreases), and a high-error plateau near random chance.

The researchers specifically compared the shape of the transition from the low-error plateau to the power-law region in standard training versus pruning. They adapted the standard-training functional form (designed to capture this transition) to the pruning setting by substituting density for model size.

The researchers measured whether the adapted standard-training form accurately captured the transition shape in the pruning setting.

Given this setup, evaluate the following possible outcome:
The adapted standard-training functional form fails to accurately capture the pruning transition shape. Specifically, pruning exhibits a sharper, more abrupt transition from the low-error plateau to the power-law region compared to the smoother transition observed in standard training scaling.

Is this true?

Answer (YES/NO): NO